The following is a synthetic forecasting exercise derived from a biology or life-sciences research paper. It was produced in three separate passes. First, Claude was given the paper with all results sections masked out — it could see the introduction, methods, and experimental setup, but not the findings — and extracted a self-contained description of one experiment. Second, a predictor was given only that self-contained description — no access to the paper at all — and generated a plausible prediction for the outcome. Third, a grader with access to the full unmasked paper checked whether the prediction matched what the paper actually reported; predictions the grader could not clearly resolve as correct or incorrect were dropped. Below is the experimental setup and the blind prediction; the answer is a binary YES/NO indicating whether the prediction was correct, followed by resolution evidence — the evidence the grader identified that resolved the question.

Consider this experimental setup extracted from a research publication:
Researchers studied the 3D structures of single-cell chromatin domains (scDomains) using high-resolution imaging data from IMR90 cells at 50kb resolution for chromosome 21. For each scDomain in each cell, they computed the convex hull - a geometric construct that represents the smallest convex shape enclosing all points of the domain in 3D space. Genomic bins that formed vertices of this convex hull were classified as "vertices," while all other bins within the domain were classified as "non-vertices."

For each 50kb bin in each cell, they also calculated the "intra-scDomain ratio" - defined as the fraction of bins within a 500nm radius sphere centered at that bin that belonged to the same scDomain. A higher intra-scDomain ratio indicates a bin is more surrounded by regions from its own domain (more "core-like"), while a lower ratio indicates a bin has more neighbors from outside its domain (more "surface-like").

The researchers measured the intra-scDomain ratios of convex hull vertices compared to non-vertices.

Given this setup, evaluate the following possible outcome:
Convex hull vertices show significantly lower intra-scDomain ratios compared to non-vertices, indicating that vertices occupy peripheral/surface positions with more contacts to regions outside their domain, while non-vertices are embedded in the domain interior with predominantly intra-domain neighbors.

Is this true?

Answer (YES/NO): YES